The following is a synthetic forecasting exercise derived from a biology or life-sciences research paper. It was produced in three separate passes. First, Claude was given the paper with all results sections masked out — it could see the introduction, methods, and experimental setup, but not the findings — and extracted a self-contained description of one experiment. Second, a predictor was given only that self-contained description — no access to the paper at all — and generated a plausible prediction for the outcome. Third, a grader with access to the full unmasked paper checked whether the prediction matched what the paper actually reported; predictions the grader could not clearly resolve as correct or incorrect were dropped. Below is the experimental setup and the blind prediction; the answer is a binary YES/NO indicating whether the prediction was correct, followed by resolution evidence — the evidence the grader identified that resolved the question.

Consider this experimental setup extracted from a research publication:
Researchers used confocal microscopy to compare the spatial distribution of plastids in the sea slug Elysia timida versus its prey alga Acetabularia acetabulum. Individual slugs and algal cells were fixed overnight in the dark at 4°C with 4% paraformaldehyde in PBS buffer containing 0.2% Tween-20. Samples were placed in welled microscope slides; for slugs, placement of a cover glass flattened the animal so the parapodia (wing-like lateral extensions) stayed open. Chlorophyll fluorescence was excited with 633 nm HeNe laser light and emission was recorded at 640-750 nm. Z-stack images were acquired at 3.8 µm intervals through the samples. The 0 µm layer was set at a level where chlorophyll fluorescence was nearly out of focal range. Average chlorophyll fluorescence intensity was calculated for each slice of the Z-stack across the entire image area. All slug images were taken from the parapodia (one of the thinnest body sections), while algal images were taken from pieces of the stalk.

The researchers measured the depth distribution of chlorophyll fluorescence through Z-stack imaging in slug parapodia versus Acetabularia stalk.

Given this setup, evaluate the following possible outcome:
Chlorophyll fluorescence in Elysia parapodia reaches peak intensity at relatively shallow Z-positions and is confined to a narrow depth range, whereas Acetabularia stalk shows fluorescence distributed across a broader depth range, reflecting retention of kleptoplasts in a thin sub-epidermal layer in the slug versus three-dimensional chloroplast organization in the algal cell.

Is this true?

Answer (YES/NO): NO